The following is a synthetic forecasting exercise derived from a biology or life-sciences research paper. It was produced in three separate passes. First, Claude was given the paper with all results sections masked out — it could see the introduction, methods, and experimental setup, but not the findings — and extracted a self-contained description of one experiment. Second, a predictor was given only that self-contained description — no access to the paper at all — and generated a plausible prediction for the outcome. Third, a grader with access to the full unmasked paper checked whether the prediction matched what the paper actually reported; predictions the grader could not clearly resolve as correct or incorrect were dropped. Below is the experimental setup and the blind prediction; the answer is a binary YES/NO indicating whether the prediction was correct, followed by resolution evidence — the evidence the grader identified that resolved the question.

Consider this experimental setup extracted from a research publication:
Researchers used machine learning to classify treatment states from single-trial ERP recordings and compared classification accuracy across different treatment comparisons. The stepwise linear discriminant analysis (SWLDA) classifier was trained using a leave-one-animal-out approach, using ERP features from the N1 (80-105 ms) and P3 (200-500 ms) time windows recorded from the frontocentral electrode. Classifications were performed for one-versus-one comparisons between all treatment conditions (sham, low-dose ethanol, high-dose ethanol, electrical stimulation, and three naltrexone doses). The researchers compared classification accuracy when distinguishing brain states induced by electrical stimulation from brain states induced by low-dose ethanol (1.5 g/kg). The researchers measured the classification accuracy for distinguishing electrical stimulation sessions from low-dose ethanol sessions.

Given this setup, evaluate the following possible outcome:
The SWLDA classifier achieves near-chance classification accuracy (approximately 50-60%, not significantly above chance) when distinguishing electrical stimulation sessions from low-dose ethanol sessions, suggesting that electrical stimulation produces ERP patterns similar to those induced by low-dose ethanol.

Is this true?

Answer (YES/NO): NO